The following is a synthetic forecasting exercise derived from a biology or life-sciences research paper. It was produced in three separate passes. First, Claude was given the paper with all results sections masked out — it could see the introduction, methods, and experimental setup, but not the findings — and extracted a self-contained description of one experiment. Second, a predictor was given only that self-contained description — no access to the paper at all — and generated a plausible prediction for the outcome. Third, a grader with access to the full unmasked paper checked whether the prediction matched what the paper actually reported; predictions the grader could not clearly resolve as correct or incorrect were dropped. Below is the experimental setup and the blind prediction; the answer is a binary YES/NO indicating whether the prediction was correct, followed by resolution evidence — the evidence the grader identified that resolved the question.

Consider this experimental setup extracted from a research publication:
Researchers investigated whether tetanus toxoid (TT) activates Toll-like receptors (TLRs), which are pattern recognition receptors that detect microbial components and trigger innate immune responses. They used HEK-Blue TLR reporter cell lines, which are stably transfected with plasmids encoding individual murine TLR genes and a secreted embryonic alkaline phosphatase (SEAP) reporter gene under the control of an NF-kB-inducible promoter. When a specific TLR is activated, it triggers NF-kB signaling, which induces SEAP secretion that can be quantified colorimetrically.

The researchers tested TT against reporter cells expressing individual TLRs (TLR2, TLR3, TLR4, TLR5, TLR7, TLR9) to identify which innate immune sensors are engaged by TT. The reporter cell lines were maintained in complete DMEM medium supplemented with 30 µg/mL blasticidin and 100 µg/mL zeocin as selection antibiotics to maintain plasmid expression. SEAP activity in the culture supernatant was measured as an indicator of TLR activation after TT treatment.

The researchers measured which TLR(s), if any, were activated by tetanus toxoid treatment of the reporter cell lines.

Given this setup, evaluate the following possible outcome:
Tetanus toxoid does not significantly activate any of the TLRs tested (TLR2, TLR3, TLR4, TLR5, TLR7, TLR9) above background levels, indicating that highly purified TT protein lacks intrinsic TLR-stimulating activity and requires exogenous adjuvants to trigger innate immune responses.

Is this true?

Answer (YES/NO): NO